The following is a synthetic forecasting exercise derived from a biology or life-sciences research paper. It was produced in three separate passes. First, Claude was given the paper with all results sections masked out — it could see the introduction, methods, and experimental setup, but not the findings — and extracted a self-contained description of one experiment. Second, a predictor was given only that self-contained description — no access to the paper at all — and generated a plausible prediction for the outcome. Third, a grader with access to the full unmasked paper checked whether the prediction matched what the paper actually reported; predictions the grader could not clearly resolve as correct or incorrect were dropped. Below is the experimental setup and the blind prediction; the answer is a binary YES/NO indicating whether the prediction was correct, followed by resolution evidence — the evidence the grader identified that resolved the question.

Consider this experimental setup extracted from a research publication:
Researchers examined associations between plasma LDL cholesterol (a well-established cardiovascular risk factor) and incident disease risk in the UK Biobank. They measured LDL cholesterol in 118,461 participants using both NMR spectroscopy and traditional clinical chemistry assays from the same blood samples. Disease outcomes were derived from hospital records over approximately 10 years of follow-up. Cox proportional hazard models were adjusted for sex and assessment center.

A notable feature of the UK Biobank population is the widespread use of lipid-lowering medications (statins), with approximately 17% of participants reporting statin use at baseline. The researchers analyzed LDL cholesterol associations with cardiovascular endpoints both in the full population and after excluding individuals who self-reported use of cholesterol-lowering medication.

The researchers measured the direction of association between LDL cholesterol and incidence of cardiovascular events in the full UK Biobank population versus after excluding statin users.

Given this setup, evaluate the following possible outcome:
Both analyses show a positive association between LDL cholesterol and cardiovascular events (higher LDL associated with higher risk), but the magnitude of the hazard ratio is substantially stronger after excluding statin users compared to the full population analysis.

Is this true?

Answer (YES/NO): NO